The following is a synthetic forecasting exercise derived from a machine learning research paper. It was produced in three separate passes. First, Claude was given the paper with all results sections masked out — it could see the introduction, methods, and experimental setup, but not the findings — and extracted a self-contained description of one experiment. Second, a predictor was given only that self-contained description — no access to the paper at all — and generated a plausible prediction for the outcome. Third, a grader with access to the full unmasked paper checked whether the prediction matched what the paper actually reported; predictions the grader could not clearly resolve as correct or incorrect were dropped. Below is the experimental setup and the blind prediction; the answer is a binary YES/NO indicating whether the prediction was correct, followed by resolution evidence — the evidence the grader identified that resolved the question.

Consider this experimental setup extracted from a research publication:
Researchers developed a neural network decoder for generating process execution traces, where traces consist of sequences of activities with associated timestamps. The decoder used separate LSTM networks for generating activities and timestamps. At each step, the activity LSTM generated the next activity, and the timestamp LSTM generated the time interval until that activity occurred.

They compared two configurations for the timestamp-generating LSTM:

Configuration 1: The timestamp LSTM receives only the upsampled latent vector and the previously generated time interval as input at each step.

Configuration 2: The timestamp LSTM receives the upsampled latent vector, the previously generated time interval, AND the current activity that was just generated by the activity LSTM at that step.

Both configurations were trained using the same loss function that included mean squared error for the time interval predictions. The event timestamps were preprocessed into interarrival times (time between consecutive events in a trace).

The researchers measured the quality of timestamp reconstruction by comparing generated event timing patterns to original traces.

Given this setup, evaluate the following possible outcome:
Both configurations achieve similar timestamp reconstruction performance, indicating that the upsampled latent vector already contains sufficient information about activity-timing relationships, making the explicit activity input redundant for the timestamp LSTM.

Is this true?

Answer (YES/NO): NO